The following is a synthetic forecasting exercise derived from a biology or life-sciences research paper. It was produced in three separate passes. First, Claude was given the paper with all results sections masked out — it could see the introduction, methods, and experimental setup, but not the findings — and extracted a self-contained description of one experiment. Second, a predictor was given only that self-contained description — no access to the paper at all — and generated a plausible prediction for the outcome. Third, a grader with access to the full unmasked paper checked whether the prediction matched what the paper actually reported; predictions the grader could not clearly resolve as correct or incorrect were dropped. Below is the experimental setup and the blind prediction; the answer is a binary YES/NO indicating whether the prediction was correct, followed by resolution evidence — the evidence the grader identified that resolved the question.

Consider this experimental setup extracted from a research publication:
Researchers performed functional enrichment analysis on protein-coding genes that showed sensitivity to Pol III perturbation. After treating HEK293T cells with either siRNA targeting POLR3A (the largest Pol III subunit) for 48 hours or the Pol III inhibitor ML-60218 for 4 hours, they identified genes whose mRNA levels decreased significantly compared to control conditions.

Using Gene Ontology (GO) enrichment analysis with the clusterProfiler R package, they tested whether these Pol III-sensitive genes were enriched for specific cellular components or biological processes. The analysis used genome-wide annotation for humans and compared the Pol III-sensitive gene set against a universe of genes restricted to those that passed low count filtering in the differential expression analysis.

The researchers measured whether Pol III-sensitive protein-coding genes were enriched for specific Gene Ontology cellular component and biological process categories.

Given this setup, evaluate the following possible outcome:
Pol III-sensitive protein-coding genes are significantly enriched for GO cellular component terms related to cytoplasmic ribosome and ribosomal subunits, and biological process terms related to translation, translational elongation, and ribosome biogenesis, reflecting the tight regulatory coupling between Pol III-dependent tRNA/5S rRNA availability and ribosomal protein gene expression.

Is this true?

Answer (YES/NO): NO